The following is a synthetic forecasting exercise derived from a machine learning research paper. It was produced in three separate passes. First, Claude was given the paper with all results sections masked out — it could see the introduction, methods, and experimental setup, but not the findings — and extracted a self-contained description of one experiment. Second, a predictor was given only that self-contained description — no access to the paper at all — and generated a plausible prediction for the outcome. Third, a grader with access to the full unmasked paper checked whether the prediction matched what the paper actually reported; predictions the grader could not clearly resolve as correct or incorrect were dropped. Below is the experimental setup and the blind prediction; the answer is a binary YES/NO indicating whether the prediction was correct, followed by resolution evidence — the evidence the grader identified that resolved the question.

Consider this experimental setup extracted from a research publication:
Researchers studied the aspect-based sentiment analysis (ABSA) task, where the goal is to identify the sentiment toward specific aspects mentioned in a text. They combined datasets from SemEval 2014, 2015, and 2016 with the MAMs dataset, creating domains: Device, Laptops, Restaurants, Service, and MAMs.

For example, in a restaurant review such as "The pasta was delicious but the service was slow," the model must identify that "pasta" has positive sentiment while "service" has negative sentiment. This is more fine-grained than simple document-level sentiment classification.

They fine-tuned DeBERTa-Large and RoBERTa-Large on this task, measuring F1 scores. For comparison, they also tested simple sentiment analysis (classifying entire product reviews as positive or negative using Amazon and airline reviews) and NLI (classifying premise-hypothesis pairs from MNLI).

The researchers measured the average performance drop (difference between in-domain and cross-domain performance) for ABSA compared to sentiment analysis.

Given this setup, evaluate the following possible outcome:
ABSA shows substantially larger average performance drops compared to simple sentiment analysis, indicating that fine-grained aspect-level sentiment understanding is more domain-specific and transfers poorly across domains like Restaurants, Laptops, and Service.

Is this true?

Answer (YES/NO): YES